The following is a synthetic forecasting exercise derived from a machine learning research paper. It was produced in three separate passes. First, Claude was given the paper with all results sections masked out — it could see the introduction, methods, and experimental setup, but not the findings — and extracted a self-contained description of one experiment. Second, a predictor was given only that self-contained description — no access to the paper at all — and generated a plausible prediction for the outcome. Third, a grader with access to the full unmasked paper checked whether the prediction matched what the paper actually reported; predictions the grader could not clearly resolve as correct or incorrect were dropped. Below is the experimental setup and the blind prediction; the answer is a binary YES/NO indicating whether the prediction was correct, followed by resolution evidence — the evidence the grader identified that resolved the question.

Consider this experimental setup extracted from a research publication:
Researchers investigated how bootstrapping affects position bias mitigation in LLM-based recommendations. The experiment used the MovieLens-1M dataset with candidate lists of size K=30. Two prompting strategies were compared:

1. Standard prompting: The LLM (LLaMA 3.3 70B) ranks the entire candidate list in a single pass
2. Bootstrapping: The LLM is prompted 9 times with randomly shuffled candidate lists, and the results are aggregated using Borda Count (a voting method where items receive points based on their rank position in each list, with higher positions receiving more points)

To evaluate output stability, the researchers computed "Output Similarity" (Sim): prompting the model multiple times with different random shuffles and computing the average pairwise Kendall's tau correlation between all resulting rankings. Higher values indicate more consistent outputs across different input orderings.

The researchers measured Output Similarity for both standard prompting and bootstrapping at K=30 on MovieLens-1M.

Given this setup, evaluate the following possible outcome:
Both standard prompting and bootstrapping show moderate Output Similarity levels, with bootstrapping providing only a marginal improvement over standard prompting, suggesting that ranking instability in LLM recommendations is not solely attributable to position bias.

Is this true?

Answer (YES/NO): NO